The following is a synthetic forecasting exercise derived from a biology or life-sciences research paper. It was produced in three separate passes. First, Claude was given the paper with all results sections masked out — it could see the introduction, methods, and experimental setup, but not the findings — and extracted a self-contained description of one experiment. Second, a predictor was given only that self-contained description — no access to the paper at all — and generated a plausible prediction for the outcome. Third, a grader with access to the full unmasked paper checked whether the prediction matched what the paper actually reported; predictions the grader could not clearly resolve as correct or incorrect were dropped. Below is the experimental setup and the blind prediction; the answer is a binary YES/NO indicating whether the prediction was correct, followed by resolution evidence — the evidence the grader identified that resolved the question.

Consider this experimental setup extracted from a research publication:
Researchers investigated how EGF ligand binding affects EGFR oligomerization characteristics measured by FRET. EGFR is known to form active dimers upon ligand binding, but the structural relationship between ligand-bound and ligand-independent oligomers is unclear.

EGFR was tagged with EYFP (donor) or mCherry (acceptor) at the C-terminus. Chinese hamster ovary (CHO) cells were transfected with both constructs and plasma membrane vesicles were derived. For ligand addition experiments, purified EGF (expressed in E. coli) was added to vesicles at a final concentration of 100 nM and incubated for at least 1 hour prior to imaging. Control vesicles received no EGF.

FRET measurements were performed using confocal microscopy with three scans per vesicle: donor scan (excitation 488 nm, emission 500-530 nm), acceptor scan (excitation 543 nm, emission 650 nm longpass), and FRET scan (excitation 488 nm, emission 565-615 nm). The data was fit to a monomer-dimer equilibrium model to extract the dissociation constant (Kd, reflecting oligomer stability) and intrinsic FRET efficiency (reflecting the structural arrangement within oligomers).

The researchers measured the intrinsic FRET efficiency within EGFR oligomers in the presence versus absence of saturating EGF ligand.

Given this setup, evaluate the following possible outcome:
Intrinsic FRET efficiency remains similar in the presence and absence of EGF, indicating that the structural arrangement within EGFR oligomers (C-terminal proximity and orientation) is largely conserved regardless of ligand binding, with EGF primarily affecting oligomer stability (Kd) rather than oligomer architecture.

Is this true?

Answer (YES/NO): NO